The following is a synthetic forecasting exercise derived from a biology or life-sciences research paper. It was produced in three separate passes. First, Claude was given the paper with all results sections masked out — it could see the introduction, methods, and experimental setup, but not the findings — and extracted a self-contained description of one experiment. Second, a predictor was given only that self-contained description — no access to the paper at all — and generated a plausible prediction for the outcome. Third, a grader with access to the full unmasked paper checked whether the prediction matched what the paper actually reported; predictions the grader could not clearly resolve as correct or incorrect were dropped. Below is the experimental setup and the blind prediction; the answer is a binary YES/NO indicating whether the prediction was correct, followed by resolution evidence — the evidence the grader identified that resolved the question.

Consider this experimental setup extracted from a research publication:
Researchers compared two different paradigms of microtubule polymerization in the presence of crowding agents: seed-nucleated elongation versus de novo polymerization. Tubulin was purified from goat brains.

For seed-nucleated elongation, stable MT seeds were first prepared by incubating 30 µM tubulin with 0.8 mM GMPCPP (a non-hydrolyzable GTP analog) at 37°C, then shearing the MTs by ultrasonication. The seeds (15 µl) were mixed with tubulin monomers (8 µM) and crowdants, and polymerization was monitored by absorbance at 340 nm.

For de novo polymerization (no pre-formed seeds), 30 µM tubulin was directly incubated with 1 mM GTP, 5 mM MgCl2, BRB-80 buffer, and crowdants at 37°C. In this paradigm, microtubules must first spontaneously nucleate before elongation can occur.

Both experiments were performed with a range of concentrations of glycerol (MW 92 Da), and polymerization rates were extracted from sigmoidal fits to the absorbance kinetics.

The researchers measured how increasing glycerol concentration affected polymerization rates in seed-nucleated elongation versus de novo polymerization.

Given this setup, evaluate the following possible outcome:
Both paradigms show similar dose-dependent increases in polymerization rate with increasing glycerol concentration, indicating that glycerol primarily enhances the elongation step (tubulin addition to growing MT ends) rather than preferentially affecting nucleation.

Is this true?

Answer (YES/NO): NO